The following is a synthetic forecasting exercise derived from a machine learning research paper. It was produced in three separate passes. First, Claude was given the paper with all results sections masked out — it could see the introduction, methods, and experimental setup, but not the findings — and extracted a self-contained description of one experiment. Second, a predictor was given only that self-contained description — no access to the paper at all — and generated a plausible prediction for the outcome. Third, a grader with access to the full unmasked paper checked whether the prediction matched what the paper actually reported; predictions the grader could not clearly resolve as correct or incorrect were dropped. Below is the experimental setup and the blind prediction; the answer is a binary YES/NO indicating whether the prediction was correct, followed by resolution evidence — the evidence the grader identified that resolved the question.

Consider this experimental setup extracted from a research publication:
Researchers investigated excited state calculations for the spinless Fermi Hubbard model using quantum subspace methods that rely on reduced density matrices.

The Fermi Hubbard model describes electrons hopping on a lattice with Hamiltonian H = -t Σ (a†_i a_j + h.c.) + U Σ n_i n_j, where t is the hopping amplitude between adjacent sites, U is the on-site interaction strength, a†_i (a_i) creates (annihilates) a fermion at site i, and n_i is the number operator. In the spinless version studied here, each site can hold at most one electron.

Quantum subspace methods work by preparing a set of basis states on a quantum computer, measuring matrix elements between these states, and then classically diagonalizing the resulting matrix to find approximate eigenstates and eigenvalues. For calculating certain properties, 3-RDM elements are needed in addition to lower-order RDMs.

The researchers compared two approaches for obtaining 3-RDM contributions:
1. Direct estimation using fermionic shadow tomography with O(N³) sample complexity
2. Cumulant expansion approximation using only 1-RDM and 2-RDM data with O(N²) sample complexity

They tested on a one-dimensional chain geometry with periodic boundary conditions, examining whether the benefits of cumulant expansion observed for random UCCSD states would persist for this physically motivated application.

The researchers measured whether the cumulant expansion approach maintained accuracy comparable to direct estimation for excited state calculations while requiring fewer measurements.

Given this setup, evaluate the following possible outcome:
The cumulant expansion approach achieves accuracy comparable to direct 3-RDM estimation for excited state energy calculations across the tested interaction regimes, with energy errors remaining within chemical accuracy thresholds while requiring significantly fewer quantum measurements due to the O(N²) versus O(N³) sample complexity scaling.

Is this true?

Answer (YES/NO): NO